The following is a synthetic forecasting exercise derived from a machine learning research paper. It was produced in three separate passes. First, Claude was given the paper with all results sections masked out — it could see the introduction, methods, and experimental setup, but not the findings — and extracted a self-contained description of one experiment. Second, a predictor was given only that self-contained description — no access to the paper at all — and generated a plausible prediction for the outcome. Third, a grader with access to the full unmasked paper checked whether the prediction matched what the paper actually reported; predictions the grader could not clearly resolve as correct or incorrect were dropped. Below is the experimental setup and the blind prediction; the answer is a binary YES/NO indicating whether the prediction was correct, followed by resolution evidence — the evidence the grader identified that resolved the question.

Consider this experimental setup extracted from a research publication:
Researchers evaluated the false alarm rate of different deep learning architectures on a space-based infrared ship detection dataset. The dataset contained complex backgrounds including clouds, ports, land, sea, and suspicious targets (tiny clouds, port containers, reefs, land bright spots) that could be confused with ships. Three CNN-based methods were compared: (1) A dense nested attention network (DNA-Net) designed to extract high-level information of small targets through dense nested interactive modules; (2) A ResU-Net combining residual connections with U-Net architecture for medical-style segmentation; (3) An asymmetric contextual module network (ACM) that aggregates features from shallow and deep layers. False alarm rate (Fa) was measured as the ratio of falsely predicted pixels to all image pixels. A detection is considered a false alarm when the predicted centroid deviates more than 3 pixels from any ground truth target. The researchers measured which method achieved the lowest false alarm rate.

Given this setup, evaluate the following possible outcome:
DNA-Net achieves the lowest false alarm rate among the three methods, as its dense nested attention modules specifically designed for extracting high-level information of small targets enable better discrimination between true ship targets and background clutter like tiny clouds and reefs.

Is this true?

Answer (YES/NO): NO